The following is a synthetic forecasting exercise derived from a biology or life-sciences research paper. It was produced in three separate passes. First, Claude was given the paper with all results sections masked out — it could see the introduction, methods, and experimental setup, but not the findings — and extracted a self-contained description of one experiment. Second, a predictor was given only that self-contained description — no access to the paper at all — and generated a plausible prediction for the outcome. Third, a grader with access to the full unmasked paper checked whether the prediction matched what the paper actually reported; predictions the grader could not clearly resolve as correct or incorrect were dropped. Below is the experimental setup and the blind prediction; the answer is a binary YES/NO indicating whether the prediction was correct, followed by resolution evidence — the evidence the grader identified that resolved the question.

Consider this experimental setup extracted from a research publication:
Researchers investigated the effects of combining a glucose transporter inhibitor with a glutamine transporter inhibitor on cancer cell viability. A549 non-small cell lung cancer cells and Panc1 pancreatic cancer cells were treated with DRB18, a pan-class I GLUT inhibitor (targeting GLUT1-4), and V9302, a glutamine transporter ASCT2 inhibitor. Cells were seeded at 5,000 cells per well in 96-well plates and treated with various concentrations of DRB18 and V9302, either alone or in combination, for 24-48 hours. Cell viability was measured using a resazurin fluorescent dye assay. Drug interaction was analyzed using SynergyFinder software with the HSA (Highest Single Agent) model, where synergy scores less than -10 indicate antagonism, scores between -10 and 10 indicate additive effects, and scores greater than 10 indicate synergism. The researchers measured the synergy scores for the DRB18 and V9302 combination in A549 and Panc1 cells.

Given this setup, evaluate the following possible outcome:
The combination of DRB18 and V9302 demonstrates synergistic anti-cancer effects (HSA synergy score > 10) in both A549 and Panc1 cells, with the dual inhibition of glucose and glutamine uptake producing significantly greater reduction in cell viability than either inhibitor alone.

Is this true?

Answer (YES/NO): NO